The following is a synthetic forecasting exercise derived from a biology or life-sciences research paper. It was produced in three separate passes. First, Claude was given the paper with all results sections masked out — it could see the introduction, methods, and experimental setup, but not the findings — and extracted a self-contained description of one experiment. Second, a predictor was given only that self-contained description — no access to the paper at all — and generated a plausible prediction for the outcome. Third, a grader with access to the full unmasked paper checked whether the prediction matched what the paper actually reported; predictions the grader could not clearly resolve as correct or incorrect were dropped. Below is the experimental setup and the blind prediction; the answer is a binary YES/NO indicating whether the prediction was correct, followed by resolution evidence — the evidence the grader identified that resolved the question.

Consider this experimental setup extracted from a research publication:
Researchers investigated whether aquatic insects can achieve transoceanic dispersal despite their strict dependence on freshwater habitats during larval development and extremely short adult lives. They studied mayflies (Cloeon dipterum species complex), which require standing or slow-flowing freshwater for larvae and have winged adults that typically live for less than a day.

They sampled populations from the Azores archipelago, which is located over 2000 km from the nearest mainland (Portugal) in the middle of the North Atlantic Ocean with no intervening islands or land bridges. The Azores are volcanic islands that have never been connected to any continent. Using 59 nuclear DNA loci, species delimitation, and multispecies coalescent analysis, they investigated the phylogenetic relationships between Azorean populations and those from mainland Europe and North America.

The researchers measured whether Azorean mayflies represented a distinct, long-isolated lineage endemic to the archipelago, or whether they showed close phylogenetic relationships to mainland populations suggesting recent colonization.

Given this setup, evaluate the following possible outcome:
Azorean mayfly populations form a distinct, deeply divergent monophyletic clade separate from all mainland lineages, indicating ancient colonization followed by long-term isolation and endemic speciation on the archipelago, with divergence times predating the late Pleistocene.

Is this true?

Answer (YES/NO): NO